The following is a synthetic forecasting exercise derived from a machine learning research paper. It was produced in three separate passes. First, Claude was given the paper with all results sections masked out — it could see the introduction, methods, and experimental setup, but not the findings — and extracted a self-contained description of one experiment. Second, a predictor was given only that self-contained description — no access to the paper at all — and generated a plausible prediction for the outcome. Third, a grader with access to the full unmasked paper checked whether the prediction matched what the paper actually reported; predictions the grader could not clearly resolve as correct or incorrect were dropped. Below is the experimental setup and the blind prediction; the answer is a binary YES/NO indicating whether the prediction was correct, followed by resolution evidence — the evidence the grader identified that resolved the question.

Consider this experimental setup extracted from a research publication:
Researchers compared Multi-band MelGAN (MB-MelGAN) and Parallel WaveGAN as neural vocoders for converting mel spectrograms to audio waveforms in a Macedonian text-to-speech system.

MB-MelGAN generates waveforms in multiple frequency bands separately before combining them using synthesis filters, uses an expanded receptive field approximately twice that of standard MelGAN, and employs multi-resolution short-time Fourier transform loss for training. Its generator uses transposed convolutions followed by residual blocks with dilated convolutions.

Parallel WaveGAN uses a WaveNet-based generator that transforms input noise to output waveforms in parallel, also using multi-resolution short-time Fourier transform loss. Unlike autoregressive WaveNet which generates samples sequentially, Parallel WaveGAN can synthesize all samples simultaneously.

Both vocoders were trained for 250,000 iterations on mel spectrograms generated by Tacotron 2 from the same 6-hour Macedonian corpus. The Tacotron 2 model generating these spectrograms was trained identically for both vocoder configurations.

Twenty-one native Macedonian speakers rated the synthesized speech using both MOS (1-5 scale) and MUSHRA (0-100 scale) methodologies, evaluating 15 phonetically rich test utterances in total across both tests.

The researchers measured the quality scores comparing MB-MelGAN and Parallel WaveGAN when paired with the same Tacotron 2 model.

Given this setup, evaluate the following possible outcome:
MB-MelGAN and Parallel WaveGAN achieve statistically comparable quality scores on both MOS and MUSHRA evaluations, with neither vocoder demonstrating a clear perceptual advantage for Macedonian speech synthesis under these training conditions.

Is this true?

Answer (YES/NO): NO